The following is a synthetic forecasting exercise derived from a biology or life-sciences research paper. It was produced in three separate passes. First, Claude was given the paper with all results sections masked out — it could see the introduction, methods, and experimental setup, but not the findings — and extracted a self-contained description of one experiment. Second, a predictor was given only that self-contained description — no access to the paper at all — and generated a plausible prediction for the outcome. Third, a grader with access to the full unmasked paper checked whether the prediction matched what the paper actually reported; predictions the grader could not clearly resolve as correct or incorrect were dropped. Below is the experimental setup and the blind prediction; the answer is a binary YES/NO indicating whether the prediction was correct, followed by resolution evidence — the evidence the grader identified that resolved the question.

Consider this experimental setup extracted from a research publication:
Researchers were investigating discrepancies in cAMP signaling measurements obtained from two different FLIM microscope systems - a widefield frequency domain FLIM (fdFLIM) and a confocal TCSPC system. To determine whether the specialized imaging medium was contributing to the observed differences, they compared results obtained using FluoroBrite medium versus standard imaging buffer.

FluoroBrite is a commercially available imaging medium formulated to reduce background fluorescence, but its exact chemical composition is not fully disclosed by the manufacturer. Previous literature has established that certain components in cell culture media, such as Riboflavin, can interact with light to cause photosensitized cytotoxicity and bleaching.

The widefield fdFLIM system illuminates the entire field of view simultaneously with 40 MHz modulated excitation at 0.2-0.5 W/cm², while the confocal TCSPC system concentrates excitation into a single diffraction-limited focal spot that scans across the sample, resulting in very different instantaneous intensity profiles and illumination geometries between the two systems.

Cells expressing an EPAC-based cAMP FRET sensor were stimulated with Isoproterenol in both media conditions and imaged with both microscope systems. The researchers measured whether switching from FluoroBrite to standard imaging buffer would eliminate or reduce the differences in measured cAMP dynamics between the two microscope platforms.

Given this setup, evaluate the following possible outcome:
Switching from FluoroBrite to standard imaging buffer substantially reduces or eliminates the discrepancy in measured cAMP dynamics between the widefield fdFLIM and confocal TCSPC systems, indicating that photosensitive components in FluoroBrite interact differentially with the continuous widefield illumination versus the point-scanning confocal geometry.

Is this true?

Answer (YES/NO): NO